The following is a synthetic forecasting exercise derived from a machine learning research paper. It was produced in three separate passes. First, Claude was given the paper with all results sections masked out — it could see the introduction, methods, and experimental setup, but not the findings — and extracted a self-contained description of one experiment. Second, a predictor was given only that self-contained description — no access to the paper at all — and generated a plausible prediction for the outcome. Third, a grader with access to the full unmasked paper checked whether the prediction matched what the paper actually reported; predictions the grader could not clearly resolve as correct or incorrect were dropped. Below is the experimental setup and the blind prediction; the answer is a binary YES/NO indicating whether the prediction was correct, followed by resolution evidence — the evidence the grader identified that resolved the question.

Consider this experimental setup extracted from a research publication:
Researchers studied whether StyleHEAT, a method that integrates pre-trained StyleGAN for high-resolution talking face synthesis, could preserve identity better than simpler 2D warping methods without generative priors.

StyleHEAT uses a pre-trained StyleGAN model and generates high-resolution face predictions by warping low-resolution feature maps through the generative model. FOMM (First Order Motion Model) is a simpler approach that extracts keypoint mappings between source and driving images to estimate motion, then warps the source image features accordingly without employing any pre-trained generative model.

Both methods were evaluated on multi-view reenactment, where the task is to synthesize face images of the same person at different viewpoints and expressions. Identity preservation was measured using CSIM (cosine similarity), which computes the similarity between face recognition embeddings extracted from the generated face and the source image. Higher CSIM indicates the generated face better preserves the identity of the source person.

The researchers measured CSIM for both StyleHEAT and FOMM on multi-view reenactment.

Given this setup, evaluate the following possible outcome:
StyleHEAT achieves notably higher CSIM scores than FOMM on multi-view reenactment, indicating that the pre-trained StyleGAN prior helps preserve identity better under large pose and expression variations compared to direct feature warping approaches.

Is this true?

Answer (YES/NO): NO